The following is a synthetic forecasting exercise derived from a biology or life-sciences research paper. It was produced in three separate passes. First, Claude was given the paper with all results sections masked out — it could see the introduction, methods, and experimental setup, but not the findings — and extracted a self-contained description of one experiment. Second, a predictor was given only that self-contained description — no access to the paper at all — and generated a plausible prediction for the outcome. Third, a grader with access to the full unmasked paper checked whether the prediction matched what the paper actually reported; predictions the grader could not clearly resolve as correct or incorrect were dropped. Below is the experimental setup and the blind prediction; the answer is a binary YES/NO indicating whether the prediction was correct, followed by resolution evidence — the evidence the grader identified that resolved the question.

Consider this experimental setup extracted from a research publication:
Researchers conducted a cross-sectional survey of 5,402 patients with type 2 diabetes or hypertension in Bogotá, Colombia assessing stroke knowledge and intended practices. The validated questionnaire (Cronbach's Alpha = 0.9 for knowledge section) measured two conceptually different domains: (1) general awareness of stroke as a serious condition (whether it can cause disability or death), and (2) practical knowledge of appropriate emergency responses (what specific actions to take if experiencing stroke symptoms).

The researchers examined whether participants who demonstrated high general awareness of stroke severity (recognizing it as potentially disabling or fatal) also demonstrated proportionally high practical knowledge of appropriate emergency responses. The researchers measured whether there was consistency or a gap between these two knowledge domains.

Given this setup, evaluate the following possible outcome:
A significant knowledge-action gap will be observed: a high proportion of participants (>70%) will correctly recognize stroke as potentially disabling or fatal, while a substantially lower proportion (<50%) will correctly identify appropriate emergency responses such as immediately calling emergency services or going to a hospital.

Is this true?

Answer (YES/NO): NO